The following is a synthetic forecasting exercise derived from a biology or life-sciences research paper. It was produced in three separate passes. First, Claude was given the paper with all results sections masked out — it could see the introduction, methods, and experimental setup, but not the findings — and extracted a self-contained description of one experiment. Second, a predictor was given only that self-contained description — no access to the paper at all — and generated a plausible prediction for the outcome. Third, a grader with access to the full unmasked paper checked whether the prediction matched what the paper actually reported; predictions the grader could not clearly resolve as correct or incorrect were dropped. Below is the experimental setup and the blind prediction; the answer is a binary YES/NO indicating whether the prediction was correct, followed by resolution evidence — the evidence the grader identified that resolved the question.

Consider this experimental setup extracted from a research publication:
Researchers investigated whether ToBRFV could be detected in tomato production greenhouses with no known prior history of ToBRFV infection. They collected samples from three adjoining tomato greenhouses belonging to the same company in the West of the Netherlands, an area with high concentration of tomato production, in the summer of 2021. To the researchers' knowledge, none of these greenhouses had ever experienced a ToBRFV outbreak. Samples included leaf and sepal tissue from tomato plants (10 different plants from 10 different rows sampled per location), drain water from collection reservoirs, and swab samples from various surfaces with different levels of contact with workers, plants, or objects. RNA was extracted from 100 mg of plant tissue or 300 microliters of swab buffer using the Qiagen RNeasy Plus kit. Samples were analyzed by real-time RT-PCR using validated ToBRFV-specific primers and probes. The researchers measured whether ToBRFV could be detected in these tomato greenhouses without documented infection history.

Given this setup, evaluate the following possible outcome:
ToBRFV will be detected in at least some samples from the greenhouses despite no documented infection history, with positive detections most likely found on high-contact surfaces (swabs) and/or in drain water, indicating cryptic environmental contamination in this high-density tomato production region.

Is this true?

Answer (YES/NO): NO